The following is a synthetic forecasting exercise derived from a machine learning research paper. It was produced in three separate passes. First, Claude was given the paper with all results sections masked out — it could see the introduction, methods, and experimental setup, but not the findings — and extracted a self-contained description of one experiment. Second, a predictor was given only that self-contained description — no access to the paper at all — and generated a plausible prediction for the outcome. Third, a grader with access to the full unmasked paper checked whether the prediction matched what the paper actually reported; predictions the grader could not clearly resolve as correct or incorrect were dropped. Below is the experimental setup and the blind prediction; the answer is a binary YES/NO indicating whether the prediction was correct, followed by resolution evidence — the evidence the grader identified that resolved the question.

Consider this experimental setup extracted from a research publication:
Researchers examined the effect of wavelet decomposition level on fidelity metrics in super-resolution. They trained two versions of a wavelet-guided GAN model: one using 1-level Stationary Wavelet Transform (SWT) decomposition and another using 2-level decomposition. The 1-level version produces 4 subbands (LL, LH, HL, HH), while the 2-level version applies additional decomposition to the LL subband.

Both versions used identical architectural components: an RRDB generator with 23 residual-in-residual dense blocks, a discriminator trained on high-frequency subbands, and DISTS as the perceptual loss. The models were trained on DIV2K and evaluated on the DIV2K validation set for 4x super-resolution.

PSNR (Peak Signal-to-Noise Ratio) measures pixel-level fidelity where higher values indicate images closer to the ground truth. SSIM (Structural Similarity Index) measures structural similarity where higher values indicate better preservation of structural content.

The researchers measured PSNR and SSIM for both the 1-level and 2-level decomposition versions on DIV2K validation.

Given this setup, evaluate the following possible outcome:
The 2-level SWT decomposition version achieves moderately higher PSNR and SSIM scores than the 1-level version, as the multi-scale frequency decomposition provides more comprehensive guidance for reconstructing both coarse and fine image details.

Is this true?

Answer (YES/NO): YES